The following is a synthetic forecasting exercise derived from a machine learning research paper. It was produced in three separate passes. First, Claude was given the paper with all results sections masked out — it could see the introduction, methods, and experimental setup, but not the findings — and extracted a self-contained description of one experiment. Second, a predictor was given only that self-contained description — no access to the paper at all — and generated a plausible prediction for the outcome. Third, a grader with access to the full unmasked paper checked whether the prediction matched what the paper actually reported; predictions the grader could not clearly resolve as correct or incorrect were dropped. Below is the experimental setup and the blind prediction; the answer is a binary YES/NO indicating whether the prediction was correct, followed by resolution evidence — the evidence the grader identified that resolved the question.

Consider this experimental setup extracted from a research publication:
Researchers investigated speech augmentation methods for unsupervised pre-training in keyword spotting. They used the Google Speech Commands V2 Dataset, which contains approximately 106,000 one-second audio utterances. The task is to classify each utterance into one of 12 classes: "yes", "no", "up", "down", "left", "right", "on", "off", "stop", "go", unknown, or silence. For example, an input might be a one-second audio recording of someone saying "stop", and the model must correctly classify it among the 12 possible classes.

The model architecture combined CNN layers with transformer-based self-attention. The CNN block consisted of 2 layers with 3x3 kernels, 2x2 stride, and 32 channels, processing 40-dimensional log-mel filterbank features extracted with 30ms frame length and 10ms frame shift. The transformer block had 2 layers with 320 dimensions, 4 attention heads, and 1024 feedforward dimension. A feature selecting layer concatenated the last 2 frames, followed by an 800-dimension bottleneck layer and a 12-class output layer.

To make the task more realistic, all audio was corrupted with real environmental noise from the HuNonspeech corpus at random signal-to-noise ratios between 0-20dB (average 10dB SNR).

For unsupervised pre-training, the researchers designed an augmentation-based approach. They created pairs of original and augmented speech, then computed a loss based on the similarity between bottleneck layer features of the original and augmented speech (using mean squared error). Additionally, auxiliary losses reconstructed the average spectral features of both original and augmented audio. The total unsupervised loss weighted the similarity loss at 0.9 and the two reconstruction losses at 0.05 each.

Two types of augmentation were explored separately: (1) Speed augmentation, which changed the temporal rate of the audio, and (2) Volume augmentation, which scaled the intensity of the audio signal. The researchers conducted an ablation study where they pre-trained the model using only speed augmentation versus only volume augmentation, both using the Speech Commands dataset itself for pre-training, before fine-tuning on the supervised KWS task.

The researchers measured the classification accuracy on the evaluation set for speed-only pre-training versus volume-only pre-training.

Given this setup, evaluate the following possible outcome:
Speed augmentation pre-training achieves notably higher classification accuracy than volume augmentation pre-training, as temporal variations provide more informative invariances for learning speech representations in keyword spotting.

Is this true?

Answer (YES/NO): YES